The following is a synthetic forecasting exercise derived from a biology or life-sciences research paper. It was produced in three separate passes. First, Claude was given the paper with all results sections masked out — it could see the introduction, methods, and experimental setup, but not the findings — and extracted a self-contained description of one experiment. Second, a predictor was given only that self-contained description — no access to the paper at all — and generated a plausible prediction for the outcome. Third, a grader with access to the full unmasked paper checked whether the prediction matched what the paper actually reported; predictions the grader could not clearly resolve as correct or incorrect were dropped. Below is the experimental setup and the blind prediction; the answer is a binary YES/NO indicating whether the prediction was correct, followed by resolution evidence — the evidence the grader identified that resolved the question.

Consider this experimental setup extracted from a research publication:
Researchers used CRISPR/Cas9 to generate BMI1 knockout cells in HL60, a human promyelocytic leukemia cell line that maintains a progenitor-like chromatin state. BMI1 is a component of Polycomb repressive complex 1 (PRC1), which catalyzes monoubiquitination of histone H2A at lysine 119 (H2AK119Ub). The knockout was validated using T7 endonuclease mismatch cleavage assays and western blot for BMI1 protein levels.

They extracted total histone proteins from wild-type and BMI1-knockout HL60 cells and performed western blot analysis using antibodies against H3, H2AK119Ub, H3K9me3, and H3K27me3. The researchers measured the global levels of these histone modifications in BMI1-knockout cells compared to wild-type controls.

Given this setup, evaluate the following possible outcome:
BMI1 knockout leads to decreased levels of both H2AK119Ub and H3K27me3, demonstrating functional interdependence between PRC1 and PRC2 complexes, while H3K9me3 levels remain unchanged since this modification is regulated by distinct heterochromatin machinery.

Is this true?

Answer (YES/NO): NO